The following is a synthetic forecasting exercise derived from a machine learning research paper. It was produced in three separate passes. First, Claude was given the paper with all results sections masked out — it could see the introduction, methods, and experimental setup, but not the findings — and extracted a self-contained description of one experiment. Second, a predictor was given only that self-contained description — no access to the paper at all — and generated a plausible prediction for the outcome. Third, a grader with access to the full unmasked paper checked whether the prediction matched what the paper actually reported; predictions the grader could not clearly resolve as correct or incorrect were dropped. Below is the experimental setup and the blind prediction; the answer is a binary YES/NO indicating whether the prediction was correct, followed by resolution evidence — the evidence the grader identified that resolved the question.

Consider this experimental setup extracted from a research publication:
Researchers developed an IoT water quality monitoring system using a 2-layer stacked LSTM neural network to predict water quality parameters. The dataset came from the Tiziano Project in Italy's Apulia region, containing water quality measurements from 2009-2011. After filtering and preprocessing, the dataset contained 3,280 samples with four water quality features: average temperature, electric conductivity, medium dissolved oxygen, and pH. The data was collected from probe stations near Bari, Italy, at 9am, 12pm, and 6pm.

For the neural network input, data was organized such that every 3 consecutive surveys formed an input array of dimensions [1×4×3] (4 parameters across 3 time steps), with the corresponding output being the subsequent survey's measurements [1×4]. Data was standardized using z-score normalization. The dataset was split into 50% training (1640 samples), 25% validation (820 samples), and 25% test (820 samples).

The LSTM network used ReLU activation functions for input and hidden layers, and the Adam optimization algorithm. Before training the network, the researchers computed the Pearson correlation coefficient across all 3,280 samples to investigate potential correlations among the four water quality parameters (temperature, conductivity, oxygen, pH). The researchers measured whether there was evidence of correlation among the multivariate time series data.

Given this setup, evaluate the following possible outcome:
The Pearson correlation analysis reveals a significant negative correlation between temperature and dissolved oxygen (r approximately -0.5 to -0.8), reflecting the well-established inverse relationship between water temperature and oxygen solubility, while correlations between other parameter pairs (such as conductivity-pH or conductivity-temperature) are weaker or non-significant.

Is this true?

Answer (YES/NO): NO